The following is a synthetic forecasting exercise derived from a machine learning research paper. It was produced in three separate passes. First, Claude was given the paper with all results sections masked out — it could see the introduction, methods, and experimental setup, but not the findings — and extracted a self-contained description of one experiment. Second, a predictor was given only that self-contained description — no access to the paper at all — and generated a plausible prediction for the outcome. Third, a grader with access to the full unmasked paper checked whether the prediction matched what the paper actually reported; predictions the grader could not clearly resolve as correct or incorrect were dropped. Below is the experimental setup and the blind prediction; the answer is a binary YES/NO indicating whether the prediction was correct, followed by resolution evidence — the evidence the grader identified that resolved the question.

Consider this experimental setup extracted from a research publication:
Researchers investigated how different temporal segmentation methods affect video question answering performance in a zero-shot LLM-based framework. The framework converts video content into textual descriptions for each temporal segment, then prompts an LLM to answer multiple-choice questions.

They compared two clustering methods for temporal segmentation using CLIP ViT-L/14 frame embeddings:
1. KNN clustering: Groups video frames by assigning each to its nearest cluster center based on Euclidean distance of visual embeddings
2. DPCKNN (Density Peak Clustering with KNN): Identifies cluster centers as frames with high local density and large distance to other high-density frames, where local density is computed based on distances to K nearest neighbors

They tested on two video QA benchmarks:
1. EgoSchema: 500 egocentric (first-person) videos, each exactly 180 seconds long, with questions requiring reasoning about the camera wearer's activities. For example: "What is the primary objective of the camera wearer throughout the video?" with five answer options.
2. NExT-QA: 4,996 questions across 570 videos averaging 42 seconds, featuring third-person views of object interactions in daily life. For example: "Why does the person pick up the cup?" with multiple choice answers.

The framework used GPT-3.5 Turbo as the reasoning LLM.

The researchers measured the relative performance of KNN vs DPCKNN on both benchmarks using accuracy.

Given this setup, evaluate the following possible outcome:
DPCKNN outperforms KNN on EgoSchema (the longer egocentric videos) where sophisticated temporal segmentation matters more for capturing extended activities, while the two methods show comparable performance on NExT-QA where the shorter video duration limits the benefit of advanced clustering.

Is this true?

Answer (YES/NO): NO